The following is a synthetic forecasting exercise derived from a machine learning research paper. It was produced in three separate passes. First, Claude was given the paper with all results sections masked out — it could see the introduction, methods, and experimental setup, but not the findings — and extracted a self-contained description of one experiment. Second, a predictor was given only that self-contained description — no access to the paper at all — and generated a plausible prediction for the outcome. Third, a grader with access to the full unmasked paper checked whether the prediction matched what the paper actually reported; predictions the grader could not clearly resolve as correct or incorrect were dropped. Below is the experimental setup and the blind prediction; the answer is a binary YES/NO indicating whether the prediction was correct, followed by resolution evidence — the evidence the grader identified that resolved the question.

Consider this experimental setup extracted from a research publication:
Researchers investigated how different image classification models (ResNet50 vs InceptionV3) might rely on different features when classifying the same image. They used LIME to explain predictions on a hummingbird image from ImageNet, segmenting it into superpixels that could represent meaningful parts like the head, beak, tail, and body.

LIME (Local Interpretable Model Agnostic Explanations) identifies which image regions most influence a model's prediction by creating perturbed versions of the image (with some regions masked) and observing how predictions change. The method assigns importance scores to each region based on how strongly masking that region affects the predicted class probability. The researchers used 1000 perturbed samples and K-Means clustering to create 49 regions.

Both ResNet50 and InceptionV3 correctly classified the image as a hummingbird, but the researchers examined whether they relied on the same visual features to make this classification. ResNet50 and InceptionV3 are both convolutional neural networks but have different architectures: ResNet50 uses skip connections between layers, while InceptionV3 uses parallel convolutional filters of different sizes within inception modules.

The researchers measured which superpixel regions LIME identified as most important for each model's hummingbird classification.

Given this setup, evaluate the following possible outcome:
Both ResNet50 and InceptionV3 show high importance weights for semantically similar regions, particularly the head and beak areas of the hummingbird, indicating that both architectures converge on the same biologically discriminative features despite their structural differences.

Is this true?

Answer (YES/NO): NO